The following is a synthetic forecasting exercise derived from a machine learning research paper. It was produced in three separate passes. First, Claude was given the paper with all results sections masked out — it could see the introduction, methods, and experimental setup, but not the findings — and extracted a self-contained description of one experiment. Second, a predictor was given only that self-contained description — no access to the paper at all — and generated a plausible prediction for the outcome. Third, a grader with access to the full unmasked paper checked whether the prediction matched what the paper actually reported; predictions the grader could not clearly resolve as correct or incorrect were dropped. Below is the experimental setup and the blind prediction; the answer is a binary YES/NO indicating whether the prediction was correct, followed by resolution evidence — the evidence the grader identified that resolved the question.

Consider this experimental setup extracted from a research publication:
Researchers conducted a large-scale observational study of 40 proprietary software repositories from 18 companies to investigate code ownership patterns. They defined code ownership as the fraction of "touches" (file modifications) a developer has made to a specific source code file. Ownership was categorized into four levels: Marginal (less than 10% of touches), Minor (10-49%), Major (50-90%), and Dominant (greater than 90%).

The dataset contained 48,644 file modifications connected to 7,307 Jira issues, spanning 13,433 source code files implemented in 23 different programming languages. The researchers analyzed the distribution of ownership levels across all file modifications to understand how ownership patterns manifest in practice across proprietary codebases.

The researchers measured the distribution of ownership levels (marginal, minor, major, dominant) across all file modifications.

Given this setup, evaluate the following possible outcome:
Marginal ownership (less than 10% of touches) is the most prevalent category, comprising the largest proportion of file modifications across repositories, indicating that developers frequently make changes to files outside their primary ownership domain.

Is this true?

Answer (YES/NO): NO